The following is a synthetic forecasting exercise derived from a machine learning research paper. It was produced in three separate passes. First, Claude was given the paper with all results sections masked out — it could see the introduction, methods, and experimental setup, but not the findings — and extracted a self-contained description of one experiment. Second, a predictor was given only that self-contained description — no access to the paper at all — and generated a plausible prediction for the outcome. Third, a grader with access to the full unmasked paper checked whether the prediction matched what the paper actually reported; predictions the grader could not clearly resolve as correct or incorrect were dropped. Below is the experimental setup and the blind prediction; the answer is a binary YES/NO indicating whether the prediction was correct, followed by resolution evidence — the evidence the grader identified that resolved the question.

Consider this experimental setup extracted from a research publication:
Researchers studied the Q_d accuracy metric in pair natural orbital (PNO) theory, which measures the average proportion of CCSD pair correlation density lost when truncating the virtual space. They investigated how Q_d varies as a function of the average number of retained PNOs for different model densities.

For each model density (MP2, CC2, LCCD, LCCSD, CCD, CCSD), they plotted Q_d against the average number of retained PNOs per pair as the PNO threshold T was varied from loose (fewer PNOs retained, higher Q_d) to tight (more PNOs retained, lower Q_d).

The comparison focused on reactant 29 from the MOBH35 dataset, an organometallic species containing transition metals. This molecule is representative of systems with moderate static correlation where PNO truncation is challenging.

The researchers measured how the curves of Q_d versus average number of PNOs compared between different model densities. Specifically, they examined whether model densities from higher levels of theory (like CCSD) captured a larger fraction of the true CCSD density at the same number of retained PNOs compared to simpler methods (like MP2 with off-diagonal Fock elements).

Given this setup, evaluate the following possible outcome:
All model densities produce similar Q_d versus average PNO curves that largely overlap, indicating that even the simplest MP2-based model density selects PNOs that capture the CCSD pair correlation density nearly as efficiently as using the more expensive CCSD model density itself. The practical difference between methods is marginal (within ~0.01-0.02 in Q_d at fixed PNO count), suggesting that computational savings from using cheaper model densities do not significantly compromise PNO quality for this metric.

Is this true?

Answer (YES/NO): NO